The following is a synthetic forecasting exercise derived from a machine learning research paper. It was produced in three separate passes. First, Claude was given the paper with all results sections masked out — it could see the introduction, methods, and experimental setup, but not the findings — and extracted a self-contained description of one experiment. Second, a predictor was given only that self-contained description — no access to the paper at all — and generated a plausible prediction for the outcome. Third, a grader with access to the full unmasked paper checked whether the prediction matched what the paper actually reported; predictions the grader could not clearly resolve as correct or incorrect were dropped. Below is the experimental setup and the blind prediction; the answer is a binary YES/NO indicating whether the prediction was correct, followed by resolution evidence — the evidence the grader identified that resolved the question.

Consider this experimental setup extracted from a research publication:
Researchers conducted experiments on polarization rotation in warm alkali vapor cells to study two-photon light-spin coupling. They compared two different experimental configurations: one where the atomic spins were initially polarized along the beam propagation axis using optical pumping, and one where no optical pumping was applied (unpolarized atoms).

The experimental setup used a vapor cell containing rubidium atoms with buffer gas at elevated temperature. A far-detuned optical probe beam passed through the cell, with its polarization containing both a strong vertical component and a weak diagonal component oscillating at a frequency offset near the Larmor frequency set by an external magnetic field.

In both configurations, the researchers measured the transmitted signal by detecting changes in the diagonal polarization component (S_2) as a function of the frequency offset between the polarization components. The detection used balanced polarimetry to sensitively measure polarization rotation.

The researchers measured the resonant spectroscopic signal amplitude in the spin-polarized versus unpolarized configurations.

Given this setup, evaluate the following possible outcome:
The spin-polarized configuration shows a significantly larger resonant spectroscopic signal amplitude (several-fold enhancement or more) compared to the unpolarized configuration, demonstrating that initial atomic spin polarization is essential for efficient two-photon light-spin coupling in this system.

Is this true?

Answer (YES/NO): YES